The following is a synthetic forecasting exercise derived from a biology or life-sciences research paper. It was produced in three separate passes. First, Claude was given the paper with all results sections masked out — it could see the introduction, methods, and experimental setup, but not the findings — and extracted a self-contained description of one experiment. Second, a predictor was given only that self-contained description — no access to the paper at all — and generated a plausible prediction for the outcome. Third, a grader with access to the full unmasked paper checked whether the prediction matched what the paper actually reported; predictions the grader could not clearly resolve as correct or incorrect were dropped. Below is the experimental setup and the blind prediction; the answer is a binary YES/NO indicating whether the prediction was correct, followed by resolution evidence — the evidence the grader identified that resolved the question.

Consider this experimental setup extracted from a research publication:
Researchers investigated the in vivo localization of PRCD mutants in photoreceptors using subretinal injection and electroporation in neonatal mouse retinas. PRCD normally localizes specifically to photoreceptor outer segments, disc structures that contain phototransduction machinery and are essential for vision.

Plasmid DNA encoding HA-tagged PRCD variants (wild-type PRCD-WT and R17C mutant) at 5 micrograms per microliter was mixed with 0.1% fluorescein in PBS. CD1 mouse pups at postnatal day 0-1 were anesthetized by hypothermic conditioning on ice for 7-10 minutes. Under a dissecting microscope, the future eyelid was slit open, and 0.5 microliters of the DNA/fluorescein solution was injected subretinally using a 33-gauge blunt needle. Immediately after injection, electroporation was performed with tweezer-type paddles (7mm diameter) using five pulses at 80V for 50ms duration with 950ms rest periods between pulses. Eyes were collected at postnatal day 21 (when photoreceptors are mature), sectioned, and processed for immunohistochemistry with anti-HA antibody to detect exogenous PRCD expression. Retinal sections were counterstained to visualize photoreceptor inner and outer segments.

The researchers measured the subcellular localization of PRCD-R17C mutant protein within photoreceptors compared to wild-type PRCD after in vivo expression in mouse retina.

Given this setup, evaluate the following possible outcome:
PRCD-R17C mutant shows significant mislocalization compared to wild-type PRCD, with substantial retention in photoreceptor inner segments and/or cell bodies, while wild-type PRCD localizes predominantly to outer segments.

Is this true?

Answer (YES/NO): YES